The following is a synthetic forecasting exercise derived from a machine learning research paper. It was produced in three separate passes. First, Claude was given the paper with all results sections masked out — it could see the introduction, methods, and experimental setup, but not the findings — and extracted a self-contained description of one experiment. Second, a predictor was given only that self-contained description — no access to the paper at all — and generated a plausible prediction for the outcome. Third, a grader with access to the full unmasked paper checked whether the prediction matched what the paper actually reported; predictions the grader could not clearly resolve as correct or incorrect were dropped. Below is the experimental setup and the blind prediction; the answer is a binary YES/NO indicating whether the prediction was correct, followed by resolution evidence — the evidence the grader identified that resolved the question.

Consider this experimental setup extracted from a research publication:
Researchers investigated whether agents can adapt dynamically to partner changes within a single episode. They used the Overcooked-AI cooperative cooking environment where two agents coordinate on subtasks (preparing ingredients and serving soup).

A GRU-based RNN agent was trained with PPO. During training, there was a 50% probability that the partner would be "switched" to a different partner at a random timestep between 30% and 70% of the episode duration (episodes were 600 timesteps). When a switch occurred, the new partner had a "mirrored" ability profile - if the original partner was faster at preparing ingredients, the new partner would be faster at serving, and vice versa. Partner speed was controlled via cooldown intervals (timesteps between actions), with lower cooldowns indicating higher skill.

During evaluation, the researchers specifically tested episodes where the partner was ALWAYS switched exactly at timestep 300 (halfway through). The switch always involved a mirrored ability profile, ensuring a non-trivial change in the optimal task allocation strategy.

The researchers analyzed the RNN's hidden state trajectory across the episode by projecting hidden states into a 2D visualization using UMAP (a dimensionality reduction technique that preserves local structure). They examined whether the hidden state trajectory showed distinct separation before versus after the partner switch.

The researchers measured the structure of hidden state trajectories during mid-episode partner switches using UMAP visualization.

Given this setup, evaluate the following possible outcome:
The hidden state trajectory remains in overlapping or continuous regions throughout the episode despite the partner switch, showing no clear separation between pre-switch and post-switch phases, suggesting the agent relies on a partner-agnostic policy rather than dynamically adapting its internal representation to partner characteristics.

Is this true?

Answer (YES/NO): NO